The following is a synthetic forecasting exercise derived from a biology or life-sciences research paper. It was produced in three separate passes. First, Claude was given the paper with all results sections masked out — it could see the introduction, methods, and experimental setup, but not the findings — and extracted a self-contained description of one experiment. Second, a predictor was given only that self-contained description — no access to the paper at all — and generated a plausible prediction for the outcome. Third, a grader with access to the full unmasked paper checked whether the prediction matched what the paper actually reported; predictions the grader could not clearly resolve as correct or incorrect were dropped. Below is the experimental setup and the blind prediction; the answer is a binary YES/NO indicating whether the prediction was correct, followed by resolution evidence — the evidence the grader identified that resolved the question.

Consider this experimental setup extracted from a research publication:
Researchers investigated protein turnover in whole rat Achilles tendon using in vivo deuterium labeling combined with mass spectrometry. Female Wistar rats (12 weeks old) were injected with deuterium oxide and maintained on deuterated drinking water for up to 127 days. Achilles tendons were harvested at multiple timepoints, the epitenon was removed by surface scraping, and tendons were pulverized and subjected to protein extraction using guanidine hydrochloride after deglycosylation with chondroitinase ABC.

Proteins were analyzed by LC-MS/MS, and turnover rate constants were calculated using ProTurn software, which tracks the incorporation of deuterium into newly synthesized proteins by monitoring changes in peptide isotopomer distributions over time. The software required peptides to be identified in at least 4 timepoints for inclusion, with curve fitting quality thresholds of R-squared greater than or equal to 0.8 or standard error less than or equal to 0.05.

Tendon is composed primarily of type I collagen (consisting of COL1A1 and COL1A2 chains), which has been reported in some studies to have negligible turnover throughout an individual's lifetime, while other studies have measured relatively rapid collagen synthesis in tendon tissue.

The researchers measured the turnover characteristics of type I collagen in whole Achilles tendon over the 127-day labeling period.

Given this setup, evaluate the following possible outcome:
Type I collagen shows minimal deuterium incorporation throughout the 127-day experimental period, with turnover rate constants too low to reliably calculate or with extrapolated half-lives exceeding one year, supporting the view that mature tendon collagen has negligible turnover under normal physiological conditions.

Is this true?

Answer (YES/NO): NO